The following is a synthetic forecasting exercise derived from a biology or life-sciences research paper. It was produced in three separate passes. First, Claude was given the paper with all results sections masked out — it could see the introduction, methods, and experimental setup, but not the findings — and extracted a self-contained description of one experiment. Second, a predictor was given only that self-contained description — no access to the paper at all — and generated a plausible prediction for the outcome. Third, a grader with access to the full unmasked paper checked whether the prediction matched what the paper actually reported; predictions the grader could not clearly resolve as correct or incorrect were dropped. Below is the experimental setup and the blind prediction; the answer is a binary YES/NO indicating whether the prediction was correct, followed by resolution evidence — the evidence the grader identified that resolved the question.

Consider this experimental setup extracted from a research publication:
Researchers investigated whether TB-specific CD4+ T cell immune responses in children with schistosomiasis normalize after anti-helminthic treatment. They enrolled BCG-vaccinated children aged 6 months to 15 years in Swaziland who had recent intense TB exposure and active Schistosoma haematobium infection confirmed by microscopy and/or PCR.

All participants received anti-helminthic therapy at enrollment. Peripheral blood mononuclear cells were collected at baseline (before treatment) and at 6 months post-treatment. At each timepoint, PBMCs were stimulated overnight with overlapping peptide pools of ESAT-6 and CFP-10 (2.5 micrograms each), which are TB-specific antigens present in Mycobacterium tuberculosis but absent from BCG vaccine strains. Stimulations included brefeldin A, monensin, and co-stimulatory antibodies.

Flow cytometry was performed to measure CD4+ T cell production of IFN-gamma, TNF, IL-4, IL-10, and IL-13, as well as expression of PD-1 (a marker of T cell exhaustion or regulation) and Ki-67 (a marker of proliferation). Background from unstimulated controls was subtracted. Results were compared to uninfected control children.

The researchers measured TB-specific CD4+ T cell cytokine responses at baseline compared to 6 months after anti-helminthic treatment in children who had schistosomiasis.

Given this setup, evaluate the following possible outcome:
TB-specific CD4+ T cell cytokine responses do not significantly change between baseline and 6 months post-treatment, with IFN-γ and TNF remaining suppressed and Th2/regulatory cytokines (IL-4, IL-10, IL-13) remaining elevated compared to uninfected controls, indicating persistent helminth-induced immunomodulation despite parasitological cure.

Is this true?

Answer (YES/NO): YES